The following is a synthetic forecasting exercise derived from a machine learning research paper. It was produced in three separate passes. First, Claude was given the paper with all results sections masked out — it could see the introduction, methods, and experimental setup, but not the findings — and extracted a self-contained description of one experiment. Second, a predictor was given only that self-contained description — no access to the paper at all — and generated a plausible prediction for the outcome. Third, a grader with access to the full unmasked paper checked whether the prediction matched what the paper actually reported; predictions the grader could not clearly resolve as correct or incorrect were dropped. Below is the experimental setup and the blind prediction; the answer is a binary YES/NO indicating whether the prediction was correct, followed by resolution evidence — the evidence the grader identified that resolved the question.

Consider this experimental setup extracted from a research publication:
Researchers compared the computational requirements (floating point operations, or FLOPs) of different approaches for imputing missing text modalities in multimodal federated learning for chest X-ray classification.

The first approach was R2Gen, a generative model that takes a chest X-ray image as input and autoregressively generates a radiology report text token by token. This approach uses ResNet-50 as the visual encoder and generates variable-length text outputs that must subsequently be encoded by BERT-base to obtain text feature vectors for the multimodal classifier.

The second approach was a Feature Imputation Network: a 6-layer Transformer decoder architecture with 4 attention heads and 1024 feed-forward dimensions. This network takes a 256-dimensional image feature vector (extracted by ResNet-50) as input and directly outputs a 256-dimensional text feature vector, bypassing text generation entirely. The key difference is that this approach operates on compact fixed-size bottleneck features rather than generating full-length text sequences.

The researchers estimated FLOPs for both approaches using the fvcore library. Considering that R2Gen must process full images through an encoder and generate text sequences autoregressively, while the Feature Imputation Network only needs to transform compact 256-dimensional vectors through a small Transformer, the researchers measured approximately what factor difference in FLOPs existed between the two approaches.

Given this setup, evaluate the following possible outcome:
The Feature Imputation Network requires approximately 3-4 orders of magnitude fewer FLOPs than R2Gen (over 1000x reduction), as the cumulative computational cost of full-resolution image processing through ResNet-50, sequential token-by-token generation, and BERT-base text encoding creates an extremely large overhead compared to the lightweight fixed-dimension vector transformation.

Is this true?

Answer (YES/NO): NO